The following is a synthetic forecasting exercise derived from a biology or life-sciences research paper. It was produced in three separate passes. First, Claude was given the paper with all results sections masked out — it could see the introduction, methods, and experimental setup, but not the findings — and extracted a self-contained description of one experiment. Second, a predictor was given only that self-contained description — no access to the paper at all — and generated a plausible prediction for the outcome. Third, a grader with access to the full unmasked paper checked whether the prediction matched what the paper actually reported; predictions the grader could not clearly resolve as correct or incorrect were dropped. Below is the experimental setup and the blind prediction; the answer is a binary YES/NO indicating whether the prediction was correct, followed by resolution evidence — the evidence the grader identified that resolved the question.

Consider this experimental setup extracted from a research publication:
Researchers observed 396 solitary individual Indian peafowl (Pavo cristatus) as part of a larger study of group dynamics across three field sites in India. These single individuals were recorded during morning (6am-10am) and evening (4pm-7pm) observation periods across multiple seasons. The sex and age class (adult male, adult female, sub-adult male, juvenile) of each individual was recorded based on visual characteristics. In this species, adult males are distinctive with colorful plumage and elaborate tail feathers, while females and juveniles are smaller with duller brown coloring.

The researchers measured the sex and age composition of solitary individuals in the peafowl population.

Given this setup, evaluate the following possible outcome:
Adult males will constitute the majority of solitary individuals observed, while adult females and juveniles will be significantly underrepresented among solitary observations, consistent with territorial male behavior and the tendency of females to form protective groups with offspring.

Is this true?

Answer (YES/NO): YES